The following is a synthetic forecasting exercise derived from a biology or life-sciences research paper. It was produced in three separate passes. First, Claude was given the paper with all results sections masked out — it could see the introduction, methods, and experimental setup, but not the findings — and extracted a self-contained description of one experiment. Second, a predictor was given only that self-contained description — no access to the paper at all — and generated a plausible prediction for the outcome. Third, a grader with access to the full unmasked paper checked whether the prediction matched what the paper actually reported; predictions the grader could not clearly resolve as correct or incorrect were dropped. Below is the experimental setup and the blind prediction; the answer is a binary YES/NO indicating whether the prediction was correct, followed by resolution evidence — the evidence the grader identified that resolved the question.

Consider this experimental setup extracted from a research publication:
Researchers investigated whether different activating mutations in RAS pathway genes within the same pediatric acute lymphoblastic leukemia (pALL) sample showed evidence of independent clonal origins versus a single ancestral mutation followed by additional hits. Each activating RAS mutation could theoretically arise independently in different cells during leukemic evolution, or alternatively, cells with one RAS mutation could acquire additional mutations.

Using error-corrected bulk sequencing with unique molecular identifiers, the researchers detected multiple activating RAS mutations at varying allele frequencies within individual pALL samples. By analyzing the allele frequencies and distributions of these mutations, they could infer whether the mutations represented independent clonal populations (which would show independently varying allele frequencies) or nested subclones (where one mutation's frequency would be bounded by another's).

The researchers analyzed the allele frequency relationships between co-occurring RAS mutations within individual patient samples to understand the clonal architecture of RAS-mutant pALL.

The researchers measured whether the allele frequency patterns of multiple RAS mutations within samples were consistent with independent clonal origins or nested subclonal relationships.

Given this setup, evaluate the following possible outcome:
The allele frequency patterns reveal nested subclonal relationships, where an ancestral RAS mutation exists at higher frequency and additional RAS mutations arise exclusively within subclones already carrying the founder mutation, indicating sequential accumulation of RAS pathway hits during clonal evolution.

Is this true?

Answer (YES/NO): NO